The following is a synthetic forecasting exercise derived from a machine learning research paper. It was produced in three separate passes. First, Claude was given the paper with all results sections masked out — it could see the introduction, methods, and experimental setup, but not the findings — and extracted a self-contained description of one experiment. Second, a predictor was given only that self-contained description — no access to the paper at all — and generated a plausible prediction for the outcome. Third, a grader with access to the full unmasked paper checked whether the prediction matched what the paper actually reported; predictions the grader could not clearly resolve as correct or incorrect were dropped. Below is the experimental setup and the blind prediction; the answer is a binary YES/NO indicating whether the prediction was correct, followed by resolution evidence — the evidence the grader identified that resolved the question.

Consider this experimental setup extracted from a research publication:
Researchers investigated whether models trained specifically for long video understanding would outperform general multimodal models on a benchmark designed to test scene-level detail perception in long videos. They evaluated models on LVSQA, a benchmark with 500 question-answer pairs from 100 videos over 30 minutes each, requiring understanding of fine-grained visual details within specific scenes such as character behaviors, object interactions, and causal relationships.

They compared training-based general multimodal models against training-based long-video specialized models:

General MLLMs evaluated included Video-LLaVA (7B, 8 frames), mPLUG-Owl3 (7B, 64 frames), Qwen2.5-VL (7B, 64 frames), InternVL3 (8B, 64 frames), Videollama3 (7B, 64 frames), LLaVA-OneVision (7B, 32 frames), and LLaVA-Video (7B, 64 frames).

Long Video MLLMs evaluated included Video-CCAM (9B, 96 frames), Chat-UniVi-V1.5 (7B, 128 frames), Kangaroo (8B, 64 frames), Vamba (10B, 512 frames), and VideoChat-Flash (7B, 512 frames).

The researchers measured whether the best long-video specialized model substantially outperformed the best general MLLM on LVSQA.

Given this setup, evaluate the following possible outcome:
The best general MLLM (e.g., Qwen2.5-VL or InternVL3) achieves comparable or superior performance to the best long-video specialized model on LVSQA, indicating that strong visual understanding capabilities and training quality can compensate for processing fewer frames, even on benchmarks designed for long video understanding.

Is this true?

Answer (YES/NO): YES